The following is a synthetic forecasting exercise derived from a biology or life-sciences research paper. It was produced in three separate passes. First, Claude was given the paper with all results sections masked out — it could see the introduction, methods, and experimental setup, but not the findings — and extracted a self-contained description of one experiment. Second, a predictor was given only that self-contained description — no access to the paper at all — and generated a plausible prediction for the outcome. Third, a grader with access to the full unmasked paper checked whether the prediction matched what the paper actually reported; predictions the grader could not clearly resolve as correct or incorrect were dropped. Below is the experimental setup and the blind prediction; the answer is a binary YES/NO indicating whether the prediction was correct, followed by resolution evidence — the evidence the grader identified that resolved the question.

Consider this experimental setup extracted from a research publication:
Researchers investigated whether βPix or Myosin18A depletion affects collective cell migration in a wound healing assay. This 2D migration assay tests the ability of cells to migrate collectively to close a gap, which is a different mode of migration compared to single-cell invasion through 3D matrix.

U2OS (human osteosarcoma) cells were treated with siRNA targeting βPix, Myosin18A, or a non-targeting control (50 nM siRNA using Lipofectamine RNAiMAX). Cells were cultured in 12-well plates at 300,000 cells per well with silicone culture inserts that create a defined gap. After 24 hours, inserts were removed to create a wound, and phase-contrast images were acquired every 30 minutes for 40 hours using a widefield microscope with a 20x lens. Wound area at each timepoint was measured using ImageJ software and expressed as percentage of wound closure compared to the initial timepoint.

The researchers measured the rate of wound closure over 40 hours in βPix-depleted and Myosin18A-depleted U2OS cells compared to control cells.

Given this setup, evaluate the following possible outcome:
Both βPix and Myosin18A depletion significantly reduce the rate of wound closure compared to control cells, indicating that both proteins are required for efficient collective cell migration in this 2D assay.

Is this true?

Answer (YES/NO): YES